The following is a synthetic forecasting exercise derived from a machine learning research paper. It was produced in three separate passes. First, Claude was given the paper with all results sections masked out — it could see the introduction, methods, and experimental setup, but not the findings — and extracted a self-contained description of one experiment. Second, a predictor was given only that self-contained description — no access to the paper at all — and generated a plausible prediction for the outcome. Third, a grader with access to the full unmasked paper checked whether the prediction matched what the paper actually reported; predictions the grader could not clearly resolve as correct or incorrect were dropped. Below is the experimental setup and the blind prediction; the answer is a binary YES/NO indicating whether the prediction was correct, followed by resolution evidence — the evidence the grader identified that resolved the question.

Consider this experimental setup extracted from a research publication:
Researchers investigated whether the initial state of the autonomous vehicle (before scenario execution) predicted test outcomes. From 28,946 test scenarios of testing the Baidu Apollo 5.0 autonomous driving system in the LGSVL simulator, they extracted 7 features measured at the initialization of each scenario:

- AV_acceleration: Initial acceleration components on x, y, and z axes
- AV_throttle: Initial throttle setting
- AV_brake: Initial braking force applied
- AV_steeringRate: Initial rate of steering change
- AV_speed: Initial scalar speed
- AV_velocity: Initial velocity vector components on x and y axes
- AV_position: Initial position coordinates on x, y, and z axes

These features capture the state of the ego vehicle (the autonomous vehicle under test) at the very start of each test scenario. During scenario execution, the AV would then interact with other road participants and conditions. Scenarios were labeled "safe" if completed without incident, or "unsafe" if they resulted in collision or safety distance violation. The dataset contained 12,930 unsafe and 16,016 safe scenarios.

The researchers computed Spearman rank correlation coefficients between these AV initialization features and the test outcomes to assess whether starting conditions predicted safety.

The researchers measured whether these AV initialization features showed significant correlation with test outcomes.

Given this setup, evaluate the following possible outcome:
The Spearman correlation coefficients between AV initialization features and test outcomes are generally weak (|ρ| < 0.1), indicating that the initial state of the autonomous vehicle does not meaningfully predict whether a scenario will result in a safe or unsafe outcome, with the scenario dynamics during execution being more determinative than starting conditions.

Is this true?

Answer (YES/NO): NO